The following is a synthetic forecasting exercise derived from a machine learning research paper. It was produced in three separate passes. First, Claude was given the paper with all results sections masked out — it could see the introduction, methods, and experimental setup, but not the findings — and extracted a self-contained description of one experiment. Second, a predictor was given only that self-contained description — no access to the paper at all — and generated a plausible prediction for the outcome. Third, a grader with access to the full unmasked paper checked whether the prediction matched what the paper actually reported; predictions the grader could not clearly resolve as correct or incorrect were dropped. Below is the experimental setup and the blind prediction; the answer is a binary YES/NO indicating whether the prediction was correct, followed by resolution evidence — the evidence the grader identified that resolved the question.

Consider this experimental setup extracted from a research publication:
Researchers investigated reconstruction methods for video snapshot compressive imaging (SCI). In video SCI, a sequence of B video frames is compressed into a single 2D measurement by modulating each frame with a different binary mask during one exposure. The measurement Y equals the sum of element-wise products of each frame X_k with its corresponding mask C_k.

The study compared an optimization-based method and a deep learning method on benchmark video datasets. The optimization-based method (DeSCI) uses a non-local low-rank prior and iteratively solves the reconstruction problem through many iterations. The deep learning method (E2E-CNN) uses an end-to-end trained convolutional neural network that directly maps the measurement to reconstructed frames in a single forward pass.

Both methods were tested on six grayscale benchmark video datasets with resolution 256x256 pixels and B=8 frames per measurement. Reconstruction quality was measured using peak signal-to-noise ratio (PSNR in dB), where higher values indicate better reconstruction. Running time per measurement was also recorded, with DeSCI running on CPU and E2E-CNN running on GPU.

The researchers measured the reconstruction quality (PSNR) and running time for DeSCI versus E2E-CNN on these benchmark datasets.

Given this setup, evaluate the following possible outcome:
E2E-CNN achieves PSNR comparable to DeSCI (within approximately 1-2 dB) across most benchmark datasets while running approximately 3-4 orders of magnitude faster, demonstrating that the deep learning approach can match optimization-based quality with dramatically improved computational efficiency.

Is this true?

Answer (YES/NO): NO